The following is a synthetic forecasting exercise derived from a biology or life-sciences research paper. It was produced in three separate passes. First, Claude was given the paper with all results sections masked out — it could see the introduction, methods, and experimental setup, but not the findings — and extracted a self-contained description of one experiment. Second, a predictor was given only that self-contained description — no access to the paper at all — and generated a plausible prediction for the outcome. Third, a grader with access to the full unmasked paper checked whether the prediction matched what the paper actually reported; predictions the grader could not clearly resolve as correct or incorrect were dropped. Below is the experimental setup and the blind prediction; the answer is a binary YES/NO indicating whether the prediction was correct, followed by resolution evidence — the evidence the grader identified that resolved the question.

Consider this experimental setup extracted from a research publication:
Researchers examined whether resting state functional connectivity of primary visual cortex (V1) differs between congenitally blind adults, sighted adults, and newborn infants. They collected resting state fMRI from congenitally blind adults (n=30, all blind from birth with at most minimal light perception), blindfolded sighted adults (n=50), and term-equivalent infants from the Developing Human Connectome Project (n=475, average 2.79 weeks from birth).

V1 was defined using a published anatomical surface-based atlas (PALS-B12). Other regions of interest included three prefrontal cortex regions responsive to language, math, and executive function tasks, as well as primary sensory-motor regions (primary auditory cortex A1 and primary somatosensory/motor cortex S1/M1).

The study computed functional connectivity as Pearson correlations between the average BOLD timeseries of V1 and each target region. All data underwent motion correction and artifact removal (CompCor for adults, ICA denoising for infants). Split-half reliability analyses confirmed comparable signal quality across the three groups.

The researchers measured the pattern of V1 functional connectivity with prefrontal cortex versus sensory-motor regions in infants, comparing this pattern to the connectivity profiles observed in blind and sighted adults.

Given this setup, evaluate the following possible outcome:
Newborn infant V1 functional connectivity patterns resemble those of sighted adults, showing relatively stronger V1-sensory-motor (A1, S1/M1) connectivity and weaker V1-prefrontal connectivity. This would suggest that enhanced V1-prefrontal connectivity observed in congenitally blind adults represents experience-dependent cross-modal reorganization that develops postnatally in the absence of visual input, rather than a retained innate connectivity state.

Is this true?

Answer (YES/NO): NO